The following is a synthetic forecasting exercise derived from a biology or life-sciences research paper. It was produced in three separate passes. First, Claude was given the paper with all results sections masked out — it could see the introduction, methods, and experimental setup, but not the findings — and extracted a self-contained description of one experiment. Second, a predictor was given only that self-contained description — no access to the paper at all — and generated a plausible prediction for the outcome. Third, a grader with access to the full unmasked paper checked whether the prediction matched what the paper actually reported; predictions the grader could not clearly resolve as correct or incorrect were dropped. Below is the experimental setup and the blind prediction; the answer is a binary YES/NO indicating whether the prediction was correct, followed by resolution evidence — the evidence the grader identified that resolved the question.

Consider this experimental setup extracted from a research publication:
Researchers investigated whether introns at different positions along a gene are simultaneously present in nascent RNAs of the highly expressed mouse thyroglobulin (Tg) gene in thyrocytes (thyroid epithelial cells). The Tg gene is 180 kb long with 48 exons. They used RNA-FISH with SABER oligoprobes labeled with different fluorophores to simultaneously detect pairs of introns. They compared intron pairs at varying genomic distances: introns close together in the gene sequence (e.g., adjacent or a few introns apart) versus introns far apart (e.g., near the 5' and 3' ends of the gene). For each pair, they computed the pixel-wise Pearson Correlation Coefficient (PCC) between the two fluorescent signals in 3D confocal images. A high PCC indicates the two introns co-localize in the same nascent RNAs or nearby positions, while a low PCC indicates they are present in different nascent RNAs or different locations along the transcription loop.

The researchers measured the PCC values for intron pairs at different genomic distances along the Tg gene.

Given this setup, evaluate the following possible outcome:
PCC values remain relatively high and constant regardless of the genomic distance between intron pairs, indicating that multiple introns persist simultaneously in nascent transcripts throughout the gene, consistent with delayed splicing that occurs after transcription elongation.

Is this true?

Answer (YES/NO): NO